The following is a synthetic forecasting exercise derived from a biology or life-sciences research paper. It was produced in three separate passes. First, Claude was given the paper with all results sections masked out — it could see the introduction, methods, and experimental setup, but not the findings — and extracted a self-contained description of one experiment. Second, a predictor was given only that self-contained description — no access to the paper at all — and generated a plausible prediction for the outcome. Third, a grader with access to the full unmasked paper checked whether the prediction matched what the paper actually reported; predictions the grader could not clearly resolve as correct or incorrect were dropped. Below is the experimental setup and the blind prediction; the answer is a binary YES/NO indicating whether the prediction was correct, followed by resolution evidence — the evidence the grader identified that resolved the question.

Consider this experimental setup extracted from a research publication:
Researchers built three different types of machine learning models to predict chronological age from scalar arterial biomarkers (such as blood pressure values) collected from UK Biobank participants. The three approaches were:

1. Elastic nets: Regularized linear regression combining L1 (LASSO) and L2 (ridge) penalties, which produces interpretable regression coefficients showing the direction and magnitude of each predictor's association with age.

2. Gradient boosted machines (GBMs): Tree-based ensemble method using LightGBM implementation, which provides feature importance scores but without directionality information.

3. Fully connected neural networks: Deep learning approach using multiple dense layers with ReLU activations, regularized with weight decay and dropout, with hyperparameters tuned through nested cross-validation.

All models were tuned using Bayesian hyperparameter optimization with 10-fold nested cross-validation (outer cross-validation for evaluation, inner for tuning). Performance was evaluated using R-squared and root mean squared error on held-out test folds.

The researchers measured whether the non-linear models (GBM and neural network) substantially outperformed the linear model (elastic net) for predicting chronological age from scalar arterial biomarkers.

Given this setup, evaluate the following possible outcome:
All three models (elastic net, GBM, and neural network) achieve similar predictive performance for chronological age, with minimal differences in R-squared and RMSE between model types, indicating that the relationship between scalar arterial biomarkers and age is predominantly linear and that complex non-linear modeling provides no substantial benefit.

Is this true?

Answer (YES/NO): NO